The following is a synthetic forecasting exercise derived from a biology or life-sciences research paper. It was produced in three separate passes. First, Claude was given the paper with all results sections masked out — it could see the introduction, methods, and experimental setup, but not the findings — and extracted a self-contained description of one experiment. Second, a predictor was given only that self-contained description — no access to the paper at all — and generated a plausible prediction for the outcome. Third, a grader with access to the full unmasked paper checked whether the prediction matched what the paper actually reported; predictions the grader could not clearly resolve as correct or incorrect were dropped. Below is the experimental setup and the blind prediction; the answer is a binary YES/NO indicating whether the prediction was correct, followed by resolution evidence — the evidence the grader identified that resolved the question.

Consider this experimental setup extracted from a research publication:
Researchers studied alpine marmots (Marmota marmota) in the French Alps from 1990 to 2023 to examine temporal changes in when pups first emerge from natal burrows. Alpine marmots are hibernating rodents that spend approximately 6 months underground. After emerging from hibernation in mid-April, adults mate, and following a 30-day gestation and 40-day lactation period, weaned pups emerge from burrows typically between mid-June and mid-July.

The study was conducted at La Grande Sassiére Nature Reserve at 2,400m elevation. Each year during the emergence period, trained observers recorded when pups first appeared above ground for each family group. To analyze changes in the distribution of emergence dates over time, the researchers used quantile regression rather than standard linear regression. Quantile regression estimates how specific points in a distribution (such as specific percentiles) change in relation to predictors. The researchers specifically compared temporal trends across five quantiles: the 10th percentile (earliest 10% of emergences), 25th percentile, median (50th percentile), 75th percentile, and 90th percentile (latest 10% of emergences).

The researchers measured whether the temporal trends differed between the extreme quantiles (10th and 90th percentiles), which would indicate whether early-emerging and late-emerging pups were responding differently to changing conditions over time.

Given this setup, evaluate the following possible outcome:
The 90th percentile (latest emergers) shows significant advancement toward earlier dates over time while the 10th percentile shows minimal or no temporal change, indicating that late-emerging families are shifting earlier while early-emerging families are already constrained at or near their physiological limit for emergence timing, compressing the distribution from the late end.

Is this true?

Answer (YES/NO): NO